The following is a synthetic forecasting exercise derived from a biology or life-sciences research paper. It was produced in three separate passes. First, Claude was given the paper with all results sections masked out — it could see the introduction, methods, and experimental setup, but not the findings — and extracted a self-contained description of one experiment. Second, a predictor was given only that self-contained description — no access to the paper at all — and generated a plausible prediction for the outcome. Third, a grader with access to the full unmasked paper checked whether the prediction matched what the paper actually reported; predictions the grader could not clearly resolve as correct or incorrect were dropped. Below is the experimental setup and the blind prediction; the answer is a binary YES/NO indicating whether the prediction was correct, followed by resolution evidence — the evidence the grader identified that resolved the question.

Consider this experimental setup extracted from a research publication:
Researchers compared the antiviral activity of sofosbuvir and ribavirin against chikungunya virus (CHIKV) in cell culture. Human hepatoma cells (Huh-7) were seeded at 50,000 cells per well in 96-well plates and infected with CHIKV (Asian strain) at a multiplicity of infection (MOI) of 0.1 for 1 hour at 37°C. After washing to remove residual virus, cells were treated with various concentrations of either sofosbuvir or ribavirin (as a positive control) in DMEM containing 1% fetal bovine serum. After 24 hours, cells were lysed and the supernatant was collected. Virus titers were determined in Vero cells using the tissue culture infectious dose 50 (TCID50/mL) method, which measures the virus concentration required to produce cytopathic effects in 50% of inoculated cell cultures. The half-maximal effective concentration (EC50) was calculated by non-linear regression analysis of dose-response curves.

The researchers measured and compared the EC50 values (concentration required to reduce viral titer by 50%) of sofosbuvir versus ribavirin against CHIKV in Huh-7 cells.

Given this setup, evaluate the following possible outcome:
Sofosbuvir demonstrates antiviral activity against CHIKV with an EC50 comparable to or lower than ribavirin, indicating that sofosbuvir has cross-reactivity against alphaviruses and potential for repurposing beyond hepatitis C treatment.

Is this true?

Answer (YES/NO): YES